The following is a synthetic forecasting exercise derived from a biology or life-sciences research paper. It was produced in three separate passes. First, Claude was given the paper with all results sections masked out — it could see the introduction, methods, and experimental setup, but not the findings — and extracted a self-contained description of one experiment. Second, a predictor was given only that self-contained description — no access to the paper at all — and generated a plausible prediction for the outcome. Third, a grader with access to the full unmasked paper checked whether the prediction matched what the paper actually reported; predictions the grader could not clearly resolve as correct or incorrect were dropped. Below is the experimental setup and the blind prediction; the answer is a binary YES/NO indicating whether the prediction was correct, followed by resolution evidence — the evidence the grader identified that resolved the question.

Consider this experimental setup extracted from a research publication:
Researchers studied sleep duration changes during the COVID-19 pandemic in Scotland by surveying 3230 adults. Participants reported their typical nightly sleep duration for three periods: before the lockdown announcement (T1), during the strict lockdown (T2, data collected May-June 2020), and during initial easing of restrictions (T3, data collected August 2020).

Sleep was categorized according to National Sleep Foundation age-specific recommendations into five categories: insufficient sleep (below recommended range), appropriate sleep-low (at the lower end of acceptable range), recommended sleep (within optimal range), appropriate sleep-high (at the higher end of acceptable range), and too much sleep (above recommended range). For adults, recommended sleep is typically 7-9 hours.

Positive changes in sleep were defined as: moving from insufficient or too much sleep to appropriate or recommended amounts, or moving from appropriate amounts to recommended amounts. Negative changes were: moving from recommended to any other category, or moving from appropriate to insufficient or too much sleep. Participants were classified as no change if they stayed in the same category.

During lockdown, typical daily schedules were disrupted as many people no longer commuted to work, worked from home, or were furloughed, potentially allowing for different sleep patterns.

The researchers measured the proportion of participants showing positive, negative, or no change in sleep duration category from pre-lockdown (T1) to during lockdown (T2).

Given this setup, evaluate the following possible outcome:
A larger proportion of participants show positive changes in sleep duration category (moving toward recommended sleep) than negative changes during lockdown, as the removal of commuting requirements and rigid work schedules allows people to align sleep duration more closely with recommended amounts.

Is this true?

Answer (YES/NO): YES